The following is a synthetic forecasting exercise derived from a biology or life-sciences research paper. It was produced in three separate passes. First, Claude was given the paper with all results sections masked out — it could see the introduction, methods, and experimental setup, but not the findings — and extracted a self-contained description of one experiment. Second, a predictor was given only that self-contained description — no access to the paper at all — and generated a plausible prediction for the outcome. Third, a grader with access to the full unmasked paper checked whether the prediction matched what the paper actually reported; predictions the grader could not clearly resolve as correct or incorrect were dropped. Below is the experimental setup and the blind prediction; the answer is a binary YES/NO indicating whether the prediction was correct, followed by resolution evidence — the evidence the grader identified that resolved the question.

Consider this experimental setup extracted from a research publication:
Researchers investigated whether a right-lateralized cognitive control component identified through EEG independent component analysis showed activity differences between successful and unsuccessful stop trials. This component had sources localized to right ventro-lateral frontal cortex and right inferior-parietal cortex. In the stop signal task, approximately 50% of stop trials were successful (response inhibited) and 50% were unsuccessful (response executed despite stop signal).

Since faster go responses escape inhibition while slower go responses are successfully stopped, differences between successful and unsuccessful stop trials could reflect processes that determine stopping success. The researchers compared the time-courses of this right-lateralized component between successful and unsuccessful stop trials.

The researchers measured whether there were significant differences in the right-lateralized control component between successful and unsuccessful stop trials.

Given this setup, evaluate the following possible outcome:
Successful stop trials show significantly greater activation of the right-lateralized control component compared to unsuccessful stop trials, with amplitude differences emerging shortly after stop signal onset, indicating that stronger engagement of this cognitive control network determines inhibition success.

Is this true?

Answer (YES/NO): NO